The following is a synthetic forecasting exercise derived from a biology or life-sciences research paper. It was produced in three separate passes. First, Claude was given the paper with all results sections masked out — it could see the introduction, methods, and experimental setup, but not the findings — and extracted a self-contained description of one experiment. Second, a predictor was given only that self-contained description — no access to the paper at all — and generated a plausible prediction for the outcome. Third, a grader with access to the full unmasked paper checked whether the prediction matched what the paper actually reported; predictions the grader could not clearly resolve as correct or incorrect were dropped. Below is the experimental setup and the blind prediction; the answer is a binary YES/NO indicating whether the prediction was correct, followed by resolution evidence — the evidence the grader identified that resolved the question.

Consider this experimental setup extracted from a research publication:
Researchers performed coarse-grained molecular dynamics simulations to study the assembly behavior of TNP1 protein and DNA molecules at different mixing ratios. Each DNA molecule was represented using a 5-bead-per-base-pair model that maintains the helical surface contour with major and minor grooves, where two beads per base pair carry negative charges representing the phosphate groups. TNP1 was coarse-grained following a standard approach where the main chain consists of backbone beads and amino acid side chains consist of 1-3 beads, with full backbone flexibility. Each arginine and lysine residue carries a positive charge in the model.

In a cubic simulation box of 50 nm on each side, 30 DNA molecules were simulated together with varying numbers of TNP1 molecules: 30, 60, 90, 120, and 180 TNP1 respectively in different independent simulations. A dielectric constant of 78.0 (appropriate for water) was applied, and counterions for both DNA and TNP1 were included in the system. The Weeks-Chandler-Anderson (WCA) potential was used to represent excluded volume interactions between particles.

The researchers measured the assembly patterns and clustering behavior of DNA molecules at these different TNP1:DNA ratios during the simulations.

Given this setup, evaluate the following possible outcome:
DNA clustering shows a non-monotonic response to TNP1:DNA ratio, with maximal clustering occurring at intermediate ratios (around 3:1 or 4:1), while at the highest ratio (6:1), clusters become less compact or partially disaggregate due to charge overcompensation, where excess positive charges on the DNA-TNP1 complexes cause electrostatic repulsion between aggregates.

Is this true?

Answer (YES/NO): YES